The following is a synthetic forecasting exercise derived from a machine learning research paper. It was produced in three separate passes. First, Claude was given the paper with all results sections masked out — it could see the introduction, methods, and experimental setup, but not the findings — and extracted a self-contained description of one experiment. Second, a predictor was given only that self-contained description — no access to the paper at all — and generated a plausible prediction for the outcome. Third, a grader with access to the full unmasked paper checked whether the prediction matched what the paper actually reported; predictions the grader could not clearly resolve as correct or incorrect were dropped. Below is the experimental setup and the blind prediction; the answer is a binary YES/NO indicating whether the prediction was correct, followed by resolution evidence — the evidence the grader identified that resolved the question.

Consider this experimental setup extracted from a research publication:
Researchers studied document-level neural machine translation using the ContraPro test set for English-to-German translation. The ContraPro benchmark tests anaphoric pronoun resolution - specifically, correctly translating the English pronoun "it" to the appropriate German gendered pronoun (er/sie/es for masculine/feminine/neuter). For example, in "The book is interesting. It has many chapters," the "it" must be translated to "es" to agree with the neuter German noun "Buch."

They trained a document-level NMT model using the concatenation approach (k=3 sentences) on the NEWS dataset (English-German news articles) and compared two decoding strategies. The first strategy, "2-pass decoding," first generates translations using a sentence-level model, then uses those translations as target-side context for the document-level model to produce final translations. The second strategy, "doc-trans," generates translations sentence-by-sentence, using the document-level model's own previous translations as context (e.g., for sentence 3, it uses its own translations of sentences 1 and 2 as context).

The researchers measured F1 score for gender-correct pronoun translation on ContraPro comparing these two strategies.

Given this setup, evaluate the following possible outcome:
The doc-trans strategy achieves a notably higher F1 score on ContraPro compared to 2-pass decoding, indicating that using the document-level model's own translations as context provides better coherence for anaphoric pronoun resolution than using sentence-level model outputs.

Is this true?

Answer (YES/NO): NO